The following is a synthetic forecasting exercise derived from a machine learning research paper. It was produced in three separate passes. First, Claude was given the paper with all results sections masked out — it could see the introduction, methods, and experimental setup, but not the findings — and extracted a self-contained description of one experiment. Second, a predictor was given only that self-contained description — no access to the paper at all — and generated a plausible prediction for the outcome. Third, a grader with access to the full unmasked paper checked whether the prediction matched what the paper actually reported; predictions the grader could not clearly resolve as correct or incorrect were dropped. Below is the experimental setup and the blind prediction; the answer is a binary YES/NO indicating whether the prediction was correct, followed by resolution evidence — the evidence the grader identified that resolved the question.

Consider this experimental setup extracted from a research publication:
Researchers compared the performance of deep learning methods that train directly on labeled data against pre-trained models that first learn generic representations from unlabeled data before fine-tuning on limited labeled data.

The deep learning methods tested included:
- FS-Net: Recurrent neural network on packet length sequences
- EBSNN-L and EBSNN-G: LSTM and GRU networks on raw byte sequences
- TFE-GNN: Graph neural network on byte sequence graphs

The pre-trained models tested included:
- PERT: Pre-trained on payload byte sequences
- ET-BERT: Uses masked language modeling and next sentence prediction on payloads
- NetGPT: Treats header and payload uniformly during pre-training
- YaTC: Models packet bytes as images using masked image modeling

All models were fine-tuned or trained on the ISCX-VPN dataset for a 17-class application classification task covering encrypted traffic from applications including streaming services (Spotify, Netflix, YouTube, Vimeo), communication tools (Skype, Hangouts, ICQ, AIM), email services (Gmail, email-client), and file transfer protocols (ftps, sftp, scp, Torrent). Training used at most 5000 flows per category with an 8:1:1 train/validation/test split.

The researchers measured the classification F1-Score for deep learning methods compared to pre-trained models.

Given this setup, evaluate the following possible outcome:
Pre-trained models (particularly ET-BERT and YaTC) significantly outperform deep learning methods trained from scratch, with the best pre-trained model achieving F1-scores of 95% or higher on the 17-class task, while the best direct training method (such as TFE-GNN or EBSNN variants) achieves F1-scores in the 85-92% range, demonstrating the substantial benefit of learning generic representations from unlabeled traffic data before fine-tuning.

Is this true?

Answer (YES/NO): NO